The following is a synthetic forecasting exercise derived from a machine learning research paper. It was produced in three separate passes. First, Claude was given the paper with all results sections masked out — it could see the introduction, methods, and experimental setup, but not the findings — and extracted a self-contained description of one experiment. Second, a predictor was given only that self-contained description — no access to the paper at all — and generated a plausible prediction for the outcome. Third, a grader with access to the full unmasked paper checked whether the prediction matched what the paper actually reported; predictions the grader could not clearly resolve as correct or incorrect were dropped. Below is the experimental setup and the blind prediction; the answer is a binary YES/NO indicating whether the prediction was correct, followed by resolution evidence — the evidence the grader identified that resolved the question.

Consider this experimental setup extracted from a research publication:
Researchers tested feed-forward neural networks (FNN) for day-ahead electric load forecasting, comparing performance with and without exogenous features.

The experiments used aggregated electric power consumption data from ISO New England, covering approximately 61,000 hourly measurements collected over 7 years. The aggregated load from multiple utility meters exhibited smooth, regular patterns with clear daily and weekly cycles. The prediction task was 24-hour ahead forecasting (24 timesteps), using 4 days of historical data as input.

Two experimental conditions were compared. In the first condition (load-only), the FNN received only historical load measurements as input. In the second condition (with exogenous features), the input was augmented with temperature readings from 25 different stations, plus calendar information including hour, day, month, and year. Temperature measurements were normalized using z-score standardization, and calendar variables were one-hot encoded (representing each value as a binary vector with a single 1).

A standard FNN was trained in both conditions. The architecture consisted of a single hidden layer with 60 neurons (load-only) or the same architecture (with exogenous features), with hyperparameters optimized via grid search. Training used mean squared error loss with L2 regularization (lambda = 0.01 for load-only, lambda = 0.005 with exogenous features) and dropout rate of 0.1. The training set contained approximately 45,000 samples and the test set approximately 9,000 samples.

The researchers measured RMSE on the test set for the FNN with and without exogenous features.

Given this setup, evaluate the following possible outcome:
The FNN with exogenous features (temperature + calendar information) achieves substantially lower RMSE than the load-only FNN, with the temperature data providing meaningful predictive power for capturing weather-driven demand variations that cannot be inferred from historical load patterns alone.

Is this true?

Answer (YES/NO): NO